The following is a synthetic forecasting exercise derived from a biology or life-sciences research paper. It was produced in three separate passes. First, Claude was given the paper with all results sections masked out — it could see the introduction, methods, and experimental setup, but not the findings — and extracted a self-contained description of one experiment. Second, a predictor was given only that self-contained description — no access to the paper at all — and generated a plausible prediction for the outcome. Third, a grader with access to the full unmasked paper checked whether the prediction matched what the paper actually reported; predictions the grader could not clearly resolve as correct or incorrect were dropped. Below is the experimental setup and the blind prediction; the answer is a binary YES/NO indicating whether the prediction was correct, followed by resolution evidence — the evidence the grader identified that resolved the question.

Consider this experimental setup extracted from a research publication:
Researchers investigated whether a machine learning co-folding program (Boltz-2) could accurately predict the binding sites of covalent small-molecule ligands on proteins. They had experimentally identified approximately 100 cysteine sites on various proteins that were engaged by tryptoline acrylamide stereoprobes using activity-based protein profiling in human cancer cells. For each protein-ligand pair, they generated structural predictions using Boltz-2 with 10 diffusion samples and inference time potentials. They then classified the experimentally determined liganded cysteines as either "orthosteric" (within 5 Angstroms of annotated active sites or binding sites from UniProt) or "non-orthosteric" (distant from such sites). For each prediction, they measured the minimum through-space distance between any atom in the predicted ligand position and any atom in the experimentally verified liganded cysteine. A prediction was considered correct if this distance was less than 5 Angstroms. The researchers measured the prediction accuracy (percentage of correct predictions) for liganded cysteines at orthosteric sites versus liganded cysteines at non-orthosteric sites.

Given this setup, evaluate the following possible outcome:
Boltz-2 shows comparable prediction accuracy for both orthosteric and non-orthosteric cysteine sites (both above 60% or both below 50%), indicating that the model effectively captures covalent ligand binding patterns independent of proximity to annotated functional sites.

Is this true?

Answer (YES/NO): NO